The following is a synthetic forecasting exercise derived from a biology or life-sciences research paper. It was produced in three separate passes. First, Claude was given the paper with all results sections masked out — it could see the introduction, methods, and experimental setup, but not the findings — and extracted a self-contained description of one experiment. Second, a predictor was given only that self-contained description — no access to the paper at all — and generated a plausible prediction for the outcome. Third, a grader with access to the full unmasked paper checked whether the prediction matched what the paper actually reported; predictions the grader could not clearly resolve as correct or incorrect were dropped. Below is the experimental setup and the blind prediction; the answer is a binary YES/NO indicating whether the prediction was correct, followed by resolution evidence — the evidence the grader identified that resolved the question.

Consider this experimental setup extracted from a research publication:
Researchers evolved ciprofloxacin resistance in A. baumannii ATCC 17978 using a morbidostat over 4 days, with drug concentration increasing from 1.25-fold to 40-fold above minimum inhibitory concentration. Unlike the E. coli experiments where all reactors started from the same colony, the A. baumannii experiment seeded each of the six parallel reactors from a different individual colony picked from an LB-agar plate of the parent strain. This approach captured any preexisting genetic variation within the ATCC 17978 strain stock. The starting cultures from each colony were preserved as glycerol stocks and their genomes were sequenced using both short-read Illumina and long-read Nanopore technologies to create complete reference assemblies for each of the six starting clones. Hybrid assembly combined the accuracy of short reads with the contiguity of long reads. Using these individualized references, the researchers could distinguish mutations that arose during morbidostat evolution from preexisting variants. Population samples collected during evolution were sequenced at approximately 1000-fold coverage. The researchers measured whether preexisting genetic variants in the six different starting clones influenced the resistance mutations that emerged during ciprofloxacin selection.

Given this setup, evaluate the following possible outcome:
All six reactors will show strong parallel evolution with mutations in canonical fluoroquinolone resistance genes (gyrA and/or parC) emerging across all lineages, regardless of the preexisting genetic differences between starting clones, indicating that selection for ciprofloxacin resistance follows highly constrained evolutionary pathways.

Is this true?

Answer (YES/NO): YES